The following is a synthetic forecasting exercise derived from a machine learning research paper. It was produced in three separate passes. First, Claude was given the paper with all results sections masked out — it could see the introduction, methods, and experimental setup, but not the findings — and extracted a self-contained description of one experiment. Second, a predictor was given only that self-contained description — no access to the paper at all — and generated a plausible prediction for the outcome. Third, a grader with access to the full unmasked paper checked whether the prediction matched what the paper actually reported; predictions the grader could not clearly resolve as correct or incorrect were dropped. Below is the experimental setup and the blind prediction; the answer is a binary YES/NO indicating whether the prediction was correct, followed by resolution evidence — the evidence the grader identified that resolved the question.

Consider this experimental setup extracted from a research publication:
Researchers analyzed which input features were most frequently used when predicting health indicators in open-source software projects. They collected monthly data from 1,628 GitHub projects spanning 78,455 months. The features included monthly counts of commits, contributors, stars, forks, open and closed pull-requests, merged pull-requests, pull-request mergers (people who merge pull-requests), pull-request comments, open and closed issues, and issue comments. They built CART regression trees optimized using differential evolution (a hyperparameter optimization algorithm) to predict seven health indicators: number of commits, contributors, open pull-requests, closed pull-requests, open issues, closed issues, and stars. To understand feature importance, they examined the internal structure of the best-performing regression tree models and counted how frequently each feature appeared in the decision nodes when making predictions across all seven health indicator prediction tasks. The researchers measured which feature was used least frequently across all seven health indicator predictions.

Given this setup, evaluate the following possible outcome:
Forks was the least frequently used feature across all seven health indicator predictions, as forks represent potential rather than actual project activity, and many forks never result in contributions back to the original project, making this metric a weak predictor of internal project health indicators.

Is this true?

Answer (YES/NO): NO